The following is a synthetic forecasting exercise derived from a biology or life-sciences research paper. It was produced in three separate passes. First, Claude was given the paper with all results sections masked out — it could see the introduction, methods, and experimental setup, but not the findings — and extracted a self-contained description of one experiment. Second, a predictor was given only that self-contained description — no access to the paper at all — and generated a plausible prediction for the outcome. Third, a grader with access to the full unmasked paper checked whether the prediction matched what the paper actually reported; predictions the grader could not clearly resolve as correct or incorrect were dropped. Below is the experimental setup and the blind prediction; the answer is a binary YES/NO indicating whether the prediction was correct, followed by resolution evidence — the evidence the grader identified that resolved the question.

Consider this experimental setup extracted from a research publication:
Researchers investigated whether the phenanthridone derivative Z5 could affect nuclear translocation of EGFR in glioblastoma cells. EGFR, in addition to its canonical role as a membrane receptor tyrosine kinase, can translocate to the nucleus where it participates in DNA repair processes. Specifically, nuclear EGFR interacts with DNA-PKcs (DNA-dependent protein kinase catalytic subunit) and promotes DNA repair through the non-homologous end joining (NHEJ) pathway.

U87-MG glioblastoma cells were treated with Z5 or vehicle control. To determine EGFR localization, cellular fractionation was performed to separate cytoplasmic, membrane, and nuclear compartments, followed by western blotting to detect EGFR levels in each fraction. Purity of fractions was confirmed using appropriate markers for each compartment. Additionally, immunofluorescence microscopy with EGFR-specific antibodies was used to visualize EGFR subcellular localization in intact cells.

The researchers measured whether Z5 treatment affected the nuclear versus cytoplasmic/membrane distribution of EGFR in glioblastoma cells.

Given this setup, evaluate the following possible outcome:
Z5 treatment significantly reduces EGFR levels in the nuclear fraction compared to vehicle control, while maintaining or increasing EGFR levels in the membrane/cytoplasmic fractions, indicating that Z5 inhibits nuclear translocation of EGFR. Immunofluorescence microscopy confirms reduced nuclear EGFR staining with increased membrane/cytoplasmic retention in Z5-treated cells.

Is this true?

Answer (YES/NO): NO